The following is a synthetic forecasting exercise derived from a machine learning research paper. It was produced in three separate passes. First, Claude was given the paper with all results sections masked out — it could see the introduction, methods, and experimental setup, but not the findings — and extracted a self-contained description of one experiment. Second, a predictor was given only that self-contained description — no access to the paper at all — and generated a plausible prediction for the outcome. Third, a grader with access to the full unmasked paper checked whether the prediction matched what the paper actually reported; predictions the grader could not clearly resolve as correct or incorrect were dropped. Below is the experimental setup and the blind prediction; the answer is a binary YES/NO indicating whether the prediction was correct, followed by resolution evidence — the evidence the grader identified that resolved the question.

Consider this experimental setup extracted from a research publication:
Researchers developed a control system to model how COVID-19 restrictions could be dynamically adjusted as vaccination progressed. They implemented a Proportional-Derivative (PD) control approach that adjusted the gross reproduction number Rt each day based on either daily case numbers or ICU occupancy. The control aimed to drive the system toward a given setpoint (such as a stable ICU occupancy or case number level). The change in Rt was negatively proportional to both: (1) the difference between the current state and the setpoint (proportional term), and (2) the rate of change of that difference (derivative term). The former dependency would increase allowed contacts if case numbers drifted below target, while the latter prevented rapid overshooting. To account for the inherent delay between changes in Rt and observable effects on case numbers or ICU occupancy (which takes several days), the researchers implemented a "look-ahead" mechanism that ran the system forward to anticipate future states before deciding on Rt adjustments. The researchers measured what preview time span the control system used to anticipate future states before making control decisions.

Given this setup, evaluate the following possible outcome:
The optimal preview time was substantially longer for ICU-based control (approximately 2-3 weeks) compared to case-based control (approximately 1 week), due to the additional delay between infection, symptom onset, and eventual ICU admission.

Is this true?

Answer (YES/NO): NO